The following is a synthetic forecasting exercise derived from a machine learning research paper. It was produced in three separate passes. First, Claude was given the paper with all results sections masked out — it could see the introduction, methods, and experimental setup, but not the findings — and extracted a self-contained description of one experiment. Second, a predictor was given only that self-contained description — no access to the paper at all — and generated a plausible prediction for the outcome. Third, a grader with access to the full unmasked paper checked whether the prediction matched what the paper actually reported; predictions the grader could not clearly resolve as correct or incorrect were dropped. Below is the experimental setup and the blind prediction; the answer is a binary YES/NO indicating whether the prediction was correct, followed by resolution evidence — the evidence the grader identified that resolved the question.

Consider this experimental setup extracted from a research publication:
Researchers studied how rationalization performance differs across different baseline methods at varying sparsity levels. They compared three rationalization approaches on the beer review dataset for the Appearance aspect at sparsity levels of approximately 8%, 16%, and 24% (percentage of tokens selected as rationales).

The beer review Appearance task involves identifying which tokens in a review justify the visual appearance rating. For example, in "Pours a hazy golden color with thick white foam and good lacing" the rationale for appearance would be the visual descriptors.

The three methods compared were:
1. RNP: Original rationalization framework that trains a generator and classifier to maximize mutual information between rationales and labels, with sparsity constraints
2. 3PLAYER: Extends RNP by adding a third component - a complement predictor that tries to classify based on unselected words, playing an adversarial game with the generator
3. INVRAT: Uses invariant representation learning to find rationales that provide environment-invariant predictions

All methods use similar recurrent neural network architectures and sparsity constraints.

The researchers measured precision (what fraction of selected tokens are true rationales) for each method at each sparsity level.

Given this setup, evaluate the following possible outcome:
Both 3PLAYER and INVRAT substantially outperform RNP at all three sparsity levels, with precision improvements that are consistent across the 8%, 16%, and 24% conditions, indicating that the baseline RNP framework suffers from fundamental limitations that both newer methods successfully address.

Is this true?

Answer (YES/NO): NO